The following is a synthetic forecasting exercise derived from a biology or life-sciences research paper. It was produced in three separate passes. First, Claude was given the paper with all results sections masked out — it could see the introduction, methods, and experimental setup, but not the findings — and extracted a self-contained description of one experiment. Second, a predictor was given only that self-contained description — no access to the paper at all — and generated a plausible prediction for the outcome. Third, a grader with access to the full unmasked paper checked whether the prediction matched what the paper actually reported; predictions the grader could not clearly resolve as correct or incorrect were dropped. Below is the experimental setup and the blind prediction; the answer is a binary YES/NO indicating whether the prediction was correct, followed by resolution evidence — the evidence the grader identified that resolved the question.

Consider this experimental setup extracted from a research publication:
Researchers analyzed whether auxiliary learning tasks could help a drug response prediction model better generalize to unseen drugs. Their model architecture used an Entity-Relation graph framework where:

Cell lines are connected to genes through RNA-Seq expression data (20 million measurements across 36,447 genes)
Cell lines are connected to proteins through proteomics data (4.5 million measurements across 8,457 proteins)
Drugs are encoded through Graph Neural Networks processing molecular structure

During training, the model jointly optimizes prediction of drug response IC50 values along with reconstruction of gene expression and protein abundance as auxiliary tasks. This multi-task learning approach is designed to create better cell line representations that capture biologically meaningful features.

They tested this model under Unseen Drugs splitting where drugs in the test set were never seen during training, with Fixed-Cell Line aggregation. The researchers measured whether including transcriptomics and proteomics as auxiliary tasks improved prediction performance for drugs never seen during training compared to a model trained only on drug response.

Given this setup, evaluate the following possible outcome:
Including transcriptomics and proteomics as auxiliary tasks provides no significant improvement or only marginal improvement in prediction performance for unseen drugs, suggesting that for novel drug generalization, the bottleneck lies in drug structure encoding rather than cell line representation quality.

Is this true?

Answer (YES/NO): YES